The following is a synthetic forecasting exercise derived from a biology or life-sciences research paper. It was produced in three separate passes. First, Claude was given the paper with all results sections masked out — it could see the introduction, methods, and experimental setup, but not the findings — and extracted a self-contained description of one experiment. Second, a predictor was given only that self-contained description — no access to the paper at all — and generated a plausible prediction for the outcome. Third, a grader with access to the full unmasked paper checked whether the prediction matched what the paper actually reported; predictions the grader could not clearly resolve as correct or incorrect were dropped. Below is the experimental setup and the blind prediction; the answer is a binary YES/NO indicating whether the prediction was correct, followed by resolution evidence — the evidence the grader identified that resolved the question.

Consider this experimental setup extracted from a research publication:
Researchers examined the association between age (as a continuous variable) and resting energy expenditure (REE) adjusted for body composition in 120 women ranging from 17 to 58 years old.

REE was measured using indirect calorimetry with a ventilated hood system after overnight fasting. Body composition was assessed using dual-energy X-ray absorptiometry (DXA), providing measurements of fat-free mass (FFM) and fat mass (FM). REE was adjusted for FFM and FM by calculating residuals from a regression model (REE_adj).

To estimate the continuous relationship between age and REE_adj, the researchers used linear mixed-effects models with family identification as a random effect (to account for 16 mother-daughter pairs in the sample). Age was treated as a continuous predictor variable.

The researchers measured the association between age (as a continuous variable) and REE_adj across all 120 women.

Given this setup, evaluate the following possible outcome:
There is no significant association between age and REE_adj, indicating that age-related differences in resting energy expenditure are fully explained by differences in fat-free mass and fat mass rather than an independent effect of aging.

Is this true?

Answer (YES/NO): NO